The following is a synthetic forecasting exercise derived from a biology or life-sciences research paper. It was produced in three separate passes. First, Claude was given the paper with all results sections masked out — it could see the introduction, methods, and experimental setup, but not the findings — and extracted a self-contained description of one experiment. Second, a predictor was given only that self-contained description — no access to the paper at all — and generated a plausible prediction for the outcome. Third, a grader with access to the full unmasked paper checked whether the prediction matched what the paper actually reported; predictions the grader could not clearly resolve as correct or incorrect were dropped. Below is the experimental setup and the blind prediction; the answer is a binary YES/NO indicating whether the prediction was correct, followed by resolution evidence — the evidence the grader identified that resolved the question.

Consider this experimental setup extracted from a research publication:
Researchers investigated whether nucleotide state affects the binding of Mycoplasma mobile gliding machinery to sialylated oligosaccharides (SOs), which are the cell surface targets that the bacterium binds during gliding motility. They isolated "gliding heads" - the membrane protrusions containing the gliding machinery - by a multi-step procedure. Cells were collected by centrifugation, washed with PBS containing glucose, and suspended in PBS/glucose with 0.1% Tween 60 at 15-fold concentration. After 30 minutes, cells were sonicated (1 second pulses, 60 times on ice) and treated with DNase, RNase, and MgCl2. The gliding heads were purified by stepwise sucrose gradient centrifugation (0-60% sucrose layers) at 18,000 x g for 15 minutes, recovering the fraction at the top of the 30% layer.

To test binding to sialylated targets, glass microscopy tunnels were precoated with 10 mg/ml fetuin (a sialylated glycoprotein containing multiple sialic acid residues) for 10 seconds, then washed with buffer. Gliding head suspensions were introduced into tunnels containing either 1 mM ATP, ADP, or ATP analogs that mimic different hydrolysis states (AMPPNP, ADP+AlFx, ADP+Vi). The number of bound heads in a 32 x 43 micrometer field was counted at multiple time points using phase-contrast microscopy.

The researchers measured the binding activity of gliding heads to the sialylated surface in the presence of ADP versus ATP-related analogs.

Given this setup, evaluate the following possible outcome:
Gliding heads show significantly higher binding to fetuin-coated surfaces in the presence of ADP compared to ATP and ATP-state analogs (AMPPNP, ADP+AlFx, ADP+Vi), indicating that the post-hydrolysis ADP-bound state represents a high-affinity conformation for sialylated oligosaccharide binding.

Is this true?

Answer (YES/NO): YES